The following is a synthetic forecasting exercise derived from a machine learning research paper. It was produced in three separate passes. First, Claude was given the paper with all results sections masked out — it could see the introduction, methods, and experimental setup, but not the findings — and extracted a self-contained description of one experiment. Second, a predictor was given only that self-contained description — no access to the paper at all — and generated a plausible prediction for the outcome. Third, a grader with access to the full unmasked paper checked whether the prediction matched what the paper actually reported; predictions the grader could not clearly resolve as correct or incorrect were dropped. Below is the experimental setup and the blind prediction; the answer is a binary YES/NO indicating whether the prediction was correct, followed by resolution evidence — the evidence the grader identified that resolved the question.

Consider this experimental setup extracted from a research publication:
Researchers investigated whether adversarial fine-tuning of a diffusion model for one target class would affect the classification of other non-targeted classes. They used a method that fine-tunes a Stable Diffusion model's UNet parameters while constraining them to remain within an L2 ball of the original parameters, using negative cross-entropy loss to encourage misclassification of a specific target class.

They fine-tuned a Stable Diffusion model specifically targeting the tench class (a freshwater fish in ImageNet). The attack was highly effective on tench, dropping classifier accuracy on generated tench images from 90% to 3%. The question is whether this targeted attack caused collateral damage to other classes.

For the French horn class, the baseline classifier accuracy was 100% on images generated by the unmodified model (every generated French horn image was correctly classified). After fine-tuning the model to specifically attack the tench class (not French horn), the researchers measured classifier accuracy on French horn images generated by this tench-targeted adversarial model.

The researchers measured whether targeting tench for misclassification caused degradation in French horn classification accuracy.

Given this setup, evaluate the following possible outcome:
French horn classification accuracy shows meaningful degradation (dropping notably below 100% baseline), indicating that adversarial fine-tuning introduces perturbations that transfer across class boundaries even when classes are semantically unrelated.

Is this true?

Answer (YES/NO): NO